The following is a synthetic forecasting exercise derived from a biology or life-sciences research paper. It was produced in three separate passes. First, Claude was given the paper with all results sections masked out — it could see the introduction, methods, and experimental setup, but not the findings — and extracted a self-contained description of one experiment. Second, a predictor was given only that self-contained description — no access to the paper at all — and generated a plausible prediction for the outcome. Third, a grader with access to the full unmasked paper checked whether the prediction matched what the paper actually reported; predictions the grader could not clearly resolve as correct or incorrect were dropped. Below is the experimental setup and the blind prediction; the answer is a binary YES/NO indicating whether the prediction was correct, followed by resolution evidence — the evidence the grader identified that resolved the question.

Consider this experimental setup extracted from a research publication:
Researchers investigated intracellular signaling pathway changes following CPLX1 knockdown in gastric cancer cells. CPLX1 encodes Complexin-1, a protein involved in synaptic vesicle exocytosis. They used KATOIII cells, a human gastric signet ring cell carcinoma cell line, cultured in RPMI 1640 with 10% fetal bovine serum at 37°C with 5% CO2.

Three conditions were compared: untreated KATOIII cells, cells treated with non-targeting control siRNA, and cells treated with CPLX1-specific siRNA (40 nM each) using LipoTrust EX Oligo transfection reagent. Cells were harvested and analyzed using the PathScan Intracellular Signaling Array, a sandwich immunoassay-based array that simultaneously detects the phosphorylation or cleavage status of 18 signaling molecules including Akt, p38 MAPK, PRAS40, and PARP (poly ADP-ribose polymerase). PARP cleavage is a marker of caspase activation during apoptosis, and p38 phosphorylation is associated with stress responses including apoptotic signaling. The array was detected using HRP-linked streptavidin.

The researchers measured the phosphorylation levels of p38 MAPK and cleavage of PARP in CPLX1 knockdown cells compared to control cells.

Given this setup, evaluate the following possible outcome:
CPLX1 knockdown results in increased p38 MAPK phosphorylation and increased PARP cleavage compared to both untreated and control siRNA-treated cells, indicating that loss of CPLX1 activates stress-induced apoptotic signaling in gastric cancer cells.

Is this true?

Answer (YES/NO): YES